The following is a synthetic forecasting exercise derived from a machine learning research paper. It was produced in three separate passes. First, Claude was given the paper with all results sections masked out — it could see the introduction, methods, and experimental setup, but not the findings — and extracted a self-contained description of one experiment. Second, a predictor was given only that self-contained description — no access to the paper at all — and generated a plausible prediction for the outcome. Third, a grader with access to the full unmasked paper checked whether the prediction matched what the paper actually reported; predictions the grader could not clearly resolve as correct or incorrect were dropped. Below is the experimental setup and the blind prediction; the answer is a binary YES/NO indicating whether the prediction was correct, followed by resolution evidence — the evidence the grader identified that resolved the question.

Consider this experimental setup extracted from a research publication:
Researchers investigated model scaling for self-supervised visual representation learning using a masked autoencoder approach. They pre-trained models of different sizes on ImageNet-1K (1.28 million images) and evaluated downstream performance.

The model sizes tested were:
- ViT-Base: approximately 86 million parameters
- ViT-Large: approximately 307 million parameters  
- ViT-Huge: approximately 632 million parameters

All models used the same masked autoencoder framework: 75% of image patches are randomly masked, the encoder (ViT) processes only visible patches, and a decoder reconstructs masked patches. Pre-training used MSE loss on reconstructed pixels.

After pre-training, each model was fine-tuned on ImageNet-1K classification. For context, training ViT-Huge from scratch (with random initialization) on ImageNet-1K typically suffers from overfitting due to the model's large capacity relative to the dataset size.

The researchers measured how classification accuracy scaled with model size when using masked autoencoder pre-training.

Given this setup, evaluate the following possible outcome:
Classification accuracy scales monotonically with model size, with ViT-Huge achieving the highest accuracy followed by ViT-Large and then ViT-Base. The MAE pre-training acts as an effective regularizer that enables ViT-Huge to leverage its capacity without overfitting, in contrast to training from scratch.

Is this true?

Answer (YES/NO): YES